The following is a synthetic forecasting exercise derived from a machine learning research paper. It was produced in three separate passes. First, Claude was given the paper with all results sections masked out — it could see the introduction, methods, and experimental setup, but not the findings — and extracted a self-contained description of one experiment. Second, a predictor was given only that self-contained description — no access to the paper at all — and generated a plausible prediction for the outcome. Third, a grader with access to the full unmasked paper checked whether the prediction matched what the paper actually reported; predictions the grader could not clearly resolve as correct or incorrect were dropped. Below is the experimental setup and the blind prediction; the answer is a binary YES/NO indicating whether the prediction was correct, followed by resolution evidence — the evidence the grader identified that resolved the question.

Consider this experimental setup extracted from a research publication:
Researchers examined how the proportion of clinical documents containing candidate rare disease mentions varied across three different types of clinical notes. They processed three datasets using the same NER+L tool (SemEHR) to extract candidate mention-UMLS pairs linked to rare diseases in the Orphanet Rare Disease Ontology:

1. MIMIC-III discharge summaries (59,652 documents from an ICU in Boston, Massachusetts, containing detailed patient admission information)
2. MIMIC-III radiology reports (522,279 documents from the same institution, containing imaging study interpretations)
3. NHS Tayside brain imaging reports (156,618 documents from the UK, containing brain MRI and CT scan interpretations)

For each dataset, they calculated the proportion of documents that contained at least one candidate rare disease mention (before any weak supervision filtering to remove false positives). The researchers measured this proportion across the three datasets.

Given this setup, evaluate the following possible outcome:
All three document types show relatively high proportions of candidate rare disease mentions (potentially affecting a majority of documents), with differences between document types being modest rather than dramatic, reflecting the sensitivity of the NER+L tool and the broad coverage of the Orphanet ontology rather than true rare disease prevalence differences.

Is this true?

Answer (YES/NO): NO